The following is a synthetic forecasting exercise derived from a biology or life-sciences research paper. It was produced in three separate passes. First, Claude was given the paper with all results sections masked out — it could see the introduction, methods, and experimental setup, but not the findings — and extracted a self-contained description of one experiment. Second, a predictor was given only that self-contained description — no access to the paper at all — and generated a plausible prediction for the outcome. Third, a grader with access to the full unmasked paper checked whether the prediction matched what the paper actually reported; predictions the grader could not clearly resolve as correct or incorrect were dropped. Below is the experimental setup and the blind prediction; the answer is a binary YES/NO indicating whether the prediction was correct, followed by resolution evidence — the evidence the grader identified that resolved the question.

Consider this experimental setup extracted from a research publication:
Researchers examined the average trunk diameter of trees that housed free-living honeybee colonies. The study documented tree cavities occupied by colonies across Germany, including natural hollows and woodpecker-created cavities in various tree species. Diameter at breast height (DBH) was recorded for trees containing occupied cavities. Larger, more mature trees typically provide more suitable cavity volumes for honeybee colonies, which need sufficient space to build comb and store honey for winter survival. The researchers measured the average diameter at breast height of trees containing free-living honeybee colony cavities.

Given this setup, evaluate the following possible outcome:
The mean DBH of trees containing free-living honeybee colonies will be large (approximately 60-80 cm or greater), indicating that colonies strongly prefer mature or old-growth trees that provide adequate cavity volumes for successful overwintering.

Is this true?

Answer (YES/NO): YES